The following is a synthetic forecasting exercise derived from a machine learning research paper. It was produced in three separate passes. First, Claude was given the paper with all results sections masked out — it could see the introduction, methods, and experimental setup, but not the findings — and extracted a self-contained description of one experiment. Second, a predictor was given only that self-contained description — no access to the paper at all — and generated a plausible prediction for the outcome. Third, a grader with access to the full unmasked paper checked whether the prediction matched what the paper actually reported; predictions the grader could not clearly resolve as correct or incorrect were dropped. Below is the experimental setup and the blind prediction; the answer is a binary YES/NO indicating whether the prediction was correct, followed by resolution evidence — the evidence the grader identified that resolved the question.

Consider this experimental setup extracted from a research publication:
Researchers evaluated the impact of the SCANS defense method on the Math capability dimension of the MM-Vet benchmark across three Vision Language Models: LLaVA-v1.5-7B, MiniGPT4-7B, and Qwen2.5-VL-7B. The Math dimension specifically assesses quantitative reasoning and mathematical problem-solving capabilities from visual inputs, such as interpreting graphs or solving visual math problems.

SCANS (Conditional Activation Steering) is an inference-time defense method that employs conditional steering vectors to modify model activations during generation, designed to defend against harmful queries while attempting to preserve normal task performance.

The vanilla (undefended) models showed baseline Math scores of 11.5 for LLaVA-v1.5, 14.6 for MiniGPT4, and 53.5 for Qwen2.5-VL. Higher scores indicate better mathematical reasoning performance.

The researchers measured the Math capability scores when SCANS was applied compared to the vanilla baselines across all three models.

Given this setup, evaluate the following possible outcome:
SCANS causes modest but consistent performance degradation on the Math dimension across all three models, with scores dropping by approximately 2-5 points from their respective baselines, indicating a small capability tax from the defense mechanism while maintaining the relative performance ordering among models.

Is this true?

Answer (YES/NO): NO